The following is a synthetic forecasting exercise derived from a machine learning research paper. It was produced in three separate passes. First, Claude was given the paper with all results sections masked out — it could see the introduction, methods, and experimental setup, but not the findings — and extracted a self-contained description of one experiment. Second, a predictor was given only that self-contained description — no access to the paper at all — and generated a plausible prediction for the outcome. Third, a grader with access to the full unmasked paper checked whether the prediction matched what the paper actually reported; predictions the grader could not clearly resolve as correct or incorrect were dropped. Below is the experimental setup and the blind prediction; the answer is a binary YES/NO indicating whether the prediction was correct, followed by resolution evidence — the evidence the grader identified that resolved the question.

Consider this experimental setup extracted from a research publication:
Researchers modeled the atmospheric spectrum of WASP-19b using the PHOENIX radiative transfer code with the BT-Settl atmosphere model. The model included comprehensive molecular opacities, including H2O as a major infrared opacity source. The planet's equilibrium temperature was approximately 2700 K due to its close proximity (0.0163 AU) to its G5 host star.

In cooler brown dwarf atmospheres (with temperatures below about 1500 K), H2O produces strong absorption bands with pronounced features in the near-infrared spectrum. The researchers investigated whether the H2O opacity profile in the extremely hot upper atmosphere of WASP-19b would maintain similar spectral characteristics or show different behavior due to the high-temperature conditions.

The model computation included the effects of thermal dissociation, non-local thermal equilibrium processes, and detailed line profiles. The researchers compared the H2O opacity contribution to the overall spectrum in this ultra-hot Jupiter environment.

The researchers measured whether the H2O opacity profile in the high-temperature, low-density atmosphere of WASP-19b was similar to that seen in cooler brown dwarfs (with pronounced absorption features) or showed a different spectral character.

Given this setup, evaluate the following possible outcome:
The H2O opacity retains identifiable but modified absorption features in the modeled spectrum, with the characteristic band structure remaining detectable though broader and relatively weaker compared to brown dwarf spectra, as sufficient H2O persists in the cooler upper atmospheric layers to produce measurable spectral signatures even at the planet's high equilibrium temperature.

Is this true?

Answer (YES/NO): NO